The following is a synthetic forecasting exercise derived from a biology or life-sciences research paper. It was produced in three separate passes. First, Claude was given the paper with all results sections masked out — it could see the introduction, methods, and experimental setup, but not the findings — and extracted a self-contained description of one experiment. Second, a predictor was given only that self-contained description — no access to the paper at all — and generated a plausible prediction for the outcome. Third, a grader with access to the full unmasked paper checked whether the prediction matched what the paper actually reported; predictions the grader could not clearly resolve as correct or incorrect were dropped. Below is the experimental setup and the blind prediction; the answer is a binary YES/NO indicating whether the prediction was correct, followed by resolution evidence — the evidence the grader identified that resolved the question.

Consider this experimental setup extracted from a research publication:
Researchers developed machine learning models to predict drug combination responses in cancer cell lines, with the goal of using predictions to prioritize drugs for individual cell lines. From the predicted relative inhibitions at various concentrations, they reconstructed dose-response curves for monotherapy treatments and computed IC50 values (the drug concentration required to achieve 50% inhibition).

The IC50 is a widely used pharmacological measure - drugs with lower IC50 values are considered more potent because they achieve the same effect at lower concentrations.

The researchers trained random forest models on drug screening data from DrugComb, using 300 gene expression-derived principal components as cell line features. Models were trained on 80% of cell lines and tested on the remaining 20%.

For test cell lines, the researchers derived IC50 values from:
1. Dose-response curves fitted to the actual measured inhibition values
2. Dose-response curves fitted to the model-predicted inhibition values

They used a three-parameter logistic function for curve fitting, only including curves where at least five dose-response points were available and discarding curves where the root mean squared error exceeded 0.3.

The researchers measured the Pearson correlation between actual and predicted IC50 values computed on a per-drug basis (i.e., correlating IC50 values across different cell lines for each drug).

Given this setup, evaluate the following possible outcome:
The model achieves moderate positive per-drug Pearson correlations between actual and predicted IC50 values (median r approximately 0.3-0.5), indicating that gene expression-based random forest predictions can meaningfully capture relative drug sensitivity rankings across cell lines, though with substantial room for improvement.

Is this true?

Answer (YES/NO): NO